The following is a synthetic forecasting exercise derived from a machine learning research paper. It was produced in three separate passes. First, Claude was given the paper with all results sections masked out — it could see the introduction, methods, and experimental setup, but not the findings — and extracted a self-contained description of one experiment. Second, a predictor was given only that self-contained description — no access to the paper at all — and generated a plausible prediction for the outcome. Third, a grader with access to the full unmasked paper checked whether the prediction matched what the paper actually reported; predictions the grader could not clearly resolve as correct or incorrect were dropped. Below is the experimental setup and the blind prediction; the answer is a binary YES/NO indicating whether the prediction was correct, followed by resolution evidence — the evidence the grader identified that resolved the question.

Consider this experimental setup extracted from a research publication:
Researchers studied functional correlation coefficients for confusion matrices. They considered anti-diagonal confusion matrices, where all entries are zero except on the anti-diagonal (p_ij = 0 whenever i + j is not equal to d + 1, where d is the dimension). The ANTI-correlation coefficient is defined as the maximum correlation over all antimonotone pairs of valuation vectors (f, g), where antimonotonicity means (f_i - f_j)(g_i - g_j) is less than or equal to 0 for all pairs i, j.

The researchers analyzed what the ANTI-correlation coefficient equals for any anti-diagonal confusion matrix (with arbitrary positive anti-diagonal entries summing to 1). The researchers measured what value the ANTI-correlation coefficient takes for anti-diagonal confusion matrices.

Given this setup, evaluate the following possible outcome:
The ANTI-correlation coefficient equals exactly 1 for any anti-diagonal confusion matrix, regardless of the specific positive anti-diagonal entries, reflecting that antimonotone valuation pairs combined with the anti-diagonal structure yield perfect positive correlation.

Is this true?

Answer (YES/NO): YES